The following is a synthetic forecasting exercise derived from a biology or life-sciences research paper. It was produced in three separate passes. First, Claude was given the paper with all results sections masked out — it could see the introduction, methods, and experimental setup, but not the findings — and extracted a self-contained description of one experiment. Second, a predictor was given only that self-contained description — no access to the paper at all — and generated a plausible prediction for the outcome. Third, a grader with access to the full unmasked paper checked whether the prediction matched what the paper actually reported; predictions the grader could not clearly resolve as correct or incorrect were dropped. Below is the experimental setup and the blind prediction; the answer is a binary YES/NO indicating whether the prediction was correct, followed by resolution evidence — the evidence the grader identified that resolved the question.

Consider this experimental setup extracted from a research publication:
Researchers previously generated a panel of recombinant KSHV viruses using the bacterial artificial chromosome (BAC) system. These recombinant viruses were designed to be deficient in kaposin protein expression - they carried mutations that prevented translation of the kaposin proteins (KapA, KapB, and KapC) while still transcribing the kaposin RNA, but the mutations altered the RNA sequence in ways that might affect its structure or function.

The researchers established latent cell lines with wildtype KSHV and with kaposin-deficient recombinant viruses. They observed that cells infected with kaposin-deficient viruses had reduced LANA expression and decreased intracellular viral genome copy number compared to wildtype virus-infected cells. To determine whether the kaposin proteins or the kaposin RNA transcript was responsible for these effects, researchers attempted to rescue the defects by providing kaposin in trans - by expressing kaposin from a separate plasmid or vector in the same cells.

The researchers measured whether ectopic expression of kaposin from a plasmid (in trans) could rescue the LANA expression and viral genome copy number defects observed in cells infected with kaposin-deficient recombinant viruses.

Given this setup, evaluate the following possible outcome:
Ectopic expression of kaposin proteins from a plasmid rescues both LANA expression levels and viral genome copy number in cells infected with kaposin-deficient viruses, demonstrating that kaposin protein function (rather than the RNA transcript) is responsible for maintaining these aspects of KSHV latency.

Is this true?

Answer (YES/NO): NO